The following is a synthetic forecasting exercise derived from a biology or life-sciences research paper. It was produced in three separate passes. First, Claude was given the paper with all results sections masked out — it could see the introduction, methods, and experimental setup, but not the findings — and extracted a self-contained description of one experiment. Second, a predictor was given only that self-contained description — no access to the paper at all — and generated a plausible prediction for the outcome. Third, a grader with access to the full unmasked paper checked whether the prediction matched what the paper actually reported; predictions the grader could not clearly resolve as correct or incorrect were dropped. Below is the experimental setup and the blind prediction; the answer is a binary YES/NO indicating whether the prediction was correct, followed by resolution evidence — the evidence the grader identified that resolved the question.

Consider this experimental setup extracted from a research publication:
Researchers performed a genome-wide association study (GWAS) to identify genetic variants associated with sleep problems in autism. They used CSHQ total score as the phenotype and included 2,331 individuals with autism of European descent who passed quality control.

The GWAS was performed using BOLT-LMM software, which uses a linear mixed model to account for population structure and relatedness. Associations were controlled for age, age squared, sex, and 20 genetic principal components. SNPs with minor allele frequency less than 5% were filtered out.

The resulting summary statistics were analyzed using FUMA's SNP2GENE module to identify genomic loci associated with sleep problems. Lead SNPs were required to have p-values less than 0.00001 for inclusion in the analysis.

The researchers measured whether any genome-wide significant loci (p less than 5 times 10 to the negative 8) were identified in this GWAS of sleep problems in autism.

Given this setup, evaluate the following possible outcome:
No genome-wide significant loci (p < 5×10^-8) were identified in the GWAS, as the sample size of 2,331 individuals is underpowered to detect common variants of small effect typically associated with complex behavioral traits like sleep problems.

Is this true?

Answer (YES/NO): YES